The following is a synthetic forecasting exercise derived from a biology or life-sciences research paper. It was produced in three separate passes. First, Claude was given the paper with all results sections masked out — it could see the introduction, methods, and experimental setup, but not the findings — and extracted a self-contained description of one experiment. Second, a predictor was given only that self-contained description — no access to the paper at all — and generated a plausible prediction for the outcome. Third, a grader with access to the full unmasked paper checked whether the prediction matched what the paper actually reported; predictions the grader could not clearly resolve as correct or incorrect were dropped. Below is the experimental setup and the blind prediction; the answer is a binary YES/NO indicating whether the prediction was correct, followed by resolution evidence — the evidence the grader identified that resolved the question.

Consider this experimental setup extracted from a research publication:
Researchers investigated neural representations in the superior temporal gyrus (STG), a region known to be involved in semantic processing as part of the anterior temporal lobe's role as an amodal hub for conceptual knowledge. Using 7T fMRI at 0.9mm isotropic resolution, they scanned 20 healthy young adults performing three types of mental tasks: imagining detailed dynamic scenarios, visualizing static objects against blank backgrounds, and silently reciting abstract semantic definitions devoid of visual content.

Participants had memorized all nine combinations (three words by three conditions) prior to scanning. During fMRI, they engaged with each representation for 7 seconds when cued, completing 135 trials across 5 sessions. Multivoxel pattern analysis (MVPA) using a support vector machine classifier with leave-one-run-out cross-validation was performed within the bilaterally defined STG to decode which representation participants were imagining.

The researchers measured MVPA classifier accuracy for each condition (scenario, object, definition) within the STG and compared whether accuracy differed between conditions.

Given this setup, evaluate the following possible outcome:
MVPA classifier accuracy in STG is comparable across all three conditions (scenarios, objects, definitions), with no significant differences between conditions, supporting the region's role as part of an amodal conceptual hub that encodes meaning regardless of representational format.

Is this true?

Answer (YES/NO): YES